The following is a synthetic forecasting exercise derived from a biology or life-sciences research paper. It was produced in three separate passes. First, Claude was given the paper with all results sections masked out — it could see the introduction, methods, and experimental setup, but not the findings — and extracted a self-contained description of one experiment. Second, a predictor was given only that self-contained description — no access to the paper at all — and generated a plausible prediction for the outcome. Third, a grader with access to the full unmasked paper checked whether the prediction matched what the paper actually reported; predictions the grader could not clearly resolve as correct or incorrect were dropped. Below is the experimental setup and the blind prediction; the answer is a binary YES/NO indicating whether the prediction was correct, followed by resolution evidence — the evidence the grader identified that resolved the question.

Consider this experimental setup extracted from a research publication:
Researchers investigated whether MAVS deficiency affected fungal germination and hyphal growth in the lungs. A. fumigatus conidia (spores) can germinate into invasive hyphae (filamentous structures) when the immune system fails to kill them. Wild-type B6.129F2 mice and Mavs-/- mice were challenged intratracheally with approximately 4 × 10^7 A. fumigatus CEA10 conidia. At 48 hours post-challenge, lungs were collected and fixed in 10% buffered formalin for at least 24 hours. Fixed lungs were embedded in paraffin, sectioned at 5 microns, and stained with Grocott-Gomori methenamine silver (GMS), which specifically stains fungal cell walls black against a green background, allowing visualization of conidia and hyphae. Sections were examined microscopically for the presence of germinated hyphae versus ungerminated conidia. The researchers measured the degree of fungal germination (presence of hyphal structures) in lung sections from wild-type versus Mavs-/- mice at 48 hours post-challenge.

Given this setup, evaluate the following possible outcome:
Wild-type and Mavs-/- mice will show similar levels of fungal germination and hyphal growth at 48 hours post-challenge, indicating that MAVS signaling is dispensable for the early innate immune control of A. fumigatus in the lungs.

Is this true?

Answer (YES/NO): NO